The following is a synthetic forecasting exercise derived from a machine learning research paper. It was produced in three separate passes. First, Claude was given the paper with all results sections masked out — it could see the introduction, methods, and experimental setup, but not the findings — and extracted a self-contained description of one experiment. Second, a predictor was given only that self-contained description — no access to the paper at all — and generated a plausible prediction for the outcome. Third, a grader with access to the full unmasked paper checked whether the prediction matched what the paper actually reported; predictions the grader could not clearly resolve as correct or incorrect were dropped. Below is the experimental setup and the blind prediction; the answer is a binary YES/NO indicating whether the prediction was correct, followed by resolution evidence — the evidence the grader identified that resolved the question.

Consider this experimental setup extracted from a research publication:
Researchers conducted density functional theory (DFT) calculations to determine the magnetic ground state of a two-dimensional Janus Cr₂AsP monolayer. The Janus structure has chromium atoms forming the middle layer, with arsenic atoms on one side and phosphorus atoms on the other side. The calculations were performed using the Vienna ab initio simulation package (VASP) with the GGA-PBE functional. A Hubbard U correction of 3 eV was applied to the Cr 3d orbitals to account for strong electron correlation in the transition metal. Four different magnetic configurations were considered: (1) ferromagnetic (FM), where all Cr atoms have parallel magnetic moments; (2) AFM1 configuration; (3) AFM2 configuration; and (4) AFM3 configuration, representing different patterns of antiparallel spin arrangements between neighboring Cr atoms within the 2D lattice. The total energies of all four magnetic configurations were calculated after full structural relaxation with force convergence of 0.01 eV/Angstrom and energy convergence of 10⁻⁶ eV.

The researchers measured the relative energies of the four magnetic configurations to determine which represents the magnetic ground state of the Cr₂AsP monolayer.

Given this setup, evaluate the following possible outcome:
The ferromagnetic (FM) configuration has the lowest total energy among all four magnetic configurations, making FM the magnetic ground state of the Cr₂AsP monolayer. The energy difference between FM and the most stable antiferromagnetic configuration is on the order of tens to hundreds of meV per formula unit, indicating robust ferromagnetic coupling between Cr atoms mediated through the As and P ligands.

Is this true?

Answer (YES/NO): YES